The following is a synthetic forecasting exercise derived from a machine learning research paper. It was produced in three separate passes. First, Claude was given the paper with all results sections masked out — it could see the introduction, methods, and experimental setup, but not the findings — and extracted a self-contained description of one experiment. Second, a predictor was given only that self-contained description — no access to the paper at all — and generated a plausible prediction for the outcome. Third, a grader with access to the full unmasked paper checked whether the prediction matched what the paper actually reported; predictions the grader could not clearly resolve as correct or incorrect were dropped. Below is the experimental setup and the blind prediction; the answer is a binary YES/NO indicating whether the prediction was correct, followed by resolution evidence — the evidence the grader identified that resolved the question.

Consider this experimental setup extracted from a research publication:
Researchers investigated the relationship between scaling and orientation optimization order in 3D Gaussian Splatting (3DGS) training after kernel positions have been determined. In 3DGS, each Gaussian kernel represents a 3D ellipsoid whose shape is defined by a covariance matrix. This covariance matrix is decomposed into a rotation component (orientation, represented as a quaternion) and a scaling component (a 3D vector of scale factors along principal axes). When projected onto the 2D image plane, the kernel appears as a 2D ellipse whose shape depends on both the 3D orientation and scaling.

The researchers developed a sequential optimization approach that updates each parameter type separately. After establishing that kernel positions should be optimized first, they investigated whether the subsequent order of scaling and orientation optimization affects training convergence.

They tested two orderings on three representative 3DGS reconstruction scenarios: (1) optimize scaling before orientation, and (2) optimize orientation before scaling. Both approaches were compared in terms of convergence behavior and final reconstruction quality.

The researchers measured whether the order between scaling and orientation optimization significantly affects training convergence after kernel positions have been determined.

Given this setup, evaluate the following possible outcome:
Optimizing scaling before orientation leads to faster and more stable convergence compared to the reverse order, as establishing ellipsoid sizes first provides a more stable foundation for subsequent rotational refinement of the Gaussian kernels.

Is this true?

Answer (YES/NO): NO